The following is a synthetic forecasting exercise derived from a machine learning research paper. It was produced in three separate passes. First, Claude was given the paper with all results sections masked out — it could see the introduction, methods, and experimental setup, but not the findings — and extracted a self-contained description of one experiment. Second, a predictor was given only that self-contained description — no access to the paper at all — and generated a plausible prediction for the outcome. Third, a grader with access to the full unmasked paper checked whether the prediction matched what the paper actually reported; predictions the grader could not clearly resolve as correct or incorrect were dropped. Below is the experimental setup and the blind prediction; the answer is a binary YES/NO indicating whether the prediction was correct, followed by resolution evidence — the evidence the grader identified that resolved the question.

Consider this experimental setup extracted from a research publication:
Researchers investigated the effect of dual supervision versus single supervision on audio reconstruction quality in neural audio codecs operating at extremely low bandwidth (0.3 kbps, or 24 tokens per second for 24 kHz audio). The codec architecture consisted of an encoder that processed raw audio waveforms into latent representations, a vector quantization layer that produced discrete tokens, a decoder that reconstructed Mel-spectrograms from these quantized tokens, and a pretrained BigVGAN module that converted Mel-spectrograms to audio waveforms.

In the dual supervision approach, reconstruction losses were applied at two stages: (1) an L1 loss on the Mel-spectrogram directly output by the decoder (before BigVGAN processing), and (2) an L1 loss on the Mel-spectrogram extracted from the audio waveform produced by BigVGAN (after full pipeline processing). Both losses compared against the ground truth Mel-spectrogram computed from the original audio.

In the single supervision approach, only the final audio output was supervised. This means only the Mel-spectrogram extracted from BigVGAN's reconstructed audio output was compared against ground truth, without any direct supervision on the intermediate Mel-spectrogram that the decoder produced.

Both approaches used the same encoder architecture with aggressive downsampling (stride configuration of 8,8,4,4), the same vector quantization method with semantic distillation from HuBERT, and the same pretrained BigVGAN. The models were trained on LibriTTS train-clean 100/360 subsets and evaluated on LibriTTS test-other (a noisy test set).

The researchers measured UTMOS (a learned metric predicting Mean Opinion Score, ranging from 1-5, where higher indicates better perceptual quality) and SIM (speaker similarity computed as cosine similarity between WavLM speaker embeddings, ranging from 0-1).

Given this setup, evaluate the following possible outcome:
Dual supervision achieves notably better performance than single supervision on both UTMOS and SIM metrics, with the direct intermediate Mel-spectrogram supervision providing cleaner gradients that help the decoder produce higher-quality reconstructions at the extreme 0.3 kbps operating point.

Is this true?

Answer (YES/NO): YES